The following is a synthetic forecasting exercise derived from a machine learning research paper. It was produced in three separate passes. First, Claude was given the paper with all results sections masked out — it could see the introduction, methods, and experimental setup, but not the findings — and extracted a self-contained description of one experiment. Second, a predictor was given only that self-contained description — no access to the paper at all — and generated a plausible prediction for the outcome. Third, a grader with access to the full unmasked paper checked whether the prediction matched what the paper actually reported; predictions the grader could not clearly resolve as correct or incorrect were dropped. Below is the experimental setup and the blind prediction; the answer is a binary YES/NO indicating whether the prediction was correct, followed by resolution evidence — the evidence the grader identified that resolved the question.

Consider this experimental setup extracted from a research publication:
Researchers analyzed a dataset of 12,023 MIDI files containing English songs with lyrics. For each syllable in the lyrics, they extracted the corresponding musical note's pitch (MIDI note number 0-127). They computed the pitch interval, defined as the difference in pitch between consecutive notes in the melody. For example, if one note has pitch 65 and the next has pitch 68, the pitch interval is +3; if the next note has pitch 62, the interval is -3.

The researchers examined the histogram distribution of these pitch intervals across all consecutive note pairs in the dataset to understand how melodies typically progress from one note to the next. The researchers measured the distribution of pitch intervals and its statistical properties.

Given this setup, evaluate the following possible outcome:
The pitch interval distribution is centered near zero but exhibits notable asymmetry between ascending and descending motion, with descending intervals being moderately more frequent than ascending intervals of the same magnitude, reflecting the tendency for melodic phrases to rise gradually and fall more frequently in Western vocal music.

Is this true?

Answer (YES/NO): NO